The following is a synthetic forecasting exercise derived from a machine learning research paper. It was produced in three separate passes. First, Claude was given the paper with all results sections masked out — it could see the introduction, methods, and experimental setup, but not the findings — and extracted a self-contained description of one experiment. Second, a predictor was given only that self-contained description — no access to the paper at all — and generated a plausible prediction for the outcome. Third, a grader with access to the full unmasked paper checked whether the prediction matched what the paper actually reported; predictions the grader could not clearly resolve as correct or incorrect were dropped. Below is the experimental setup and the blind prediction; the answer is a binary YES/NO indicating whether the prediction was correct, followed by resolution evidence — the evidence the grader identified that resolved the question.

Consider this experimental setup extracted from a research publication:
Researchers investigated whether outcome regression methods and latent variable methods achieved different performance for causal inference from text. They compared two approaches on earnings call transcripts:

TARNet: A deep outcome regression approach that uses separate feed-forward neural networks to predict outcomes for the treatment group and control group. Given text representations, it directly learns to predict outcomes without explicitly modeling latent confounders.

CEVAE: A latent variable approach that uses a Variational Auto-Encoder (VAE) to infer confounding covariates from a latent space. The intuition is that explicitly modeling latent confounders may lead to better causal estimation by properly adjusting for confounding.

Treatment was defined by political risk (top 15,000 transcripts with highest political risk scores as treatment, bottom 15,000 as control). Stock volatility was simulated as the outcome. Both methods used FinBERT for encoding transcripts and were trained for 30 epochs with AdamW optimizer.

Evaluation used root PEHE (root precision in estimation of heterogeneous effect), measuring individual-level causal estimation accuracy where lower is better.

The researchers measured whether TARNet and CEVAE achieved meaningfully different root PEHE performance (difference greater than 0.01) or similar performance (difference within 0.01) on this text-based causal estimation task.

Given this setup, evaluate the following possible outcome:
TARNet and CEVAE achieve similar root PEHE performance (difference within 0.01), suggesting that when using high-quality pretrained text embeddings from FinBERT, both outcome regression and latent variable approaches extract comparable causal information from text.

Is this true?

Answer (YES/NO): YES